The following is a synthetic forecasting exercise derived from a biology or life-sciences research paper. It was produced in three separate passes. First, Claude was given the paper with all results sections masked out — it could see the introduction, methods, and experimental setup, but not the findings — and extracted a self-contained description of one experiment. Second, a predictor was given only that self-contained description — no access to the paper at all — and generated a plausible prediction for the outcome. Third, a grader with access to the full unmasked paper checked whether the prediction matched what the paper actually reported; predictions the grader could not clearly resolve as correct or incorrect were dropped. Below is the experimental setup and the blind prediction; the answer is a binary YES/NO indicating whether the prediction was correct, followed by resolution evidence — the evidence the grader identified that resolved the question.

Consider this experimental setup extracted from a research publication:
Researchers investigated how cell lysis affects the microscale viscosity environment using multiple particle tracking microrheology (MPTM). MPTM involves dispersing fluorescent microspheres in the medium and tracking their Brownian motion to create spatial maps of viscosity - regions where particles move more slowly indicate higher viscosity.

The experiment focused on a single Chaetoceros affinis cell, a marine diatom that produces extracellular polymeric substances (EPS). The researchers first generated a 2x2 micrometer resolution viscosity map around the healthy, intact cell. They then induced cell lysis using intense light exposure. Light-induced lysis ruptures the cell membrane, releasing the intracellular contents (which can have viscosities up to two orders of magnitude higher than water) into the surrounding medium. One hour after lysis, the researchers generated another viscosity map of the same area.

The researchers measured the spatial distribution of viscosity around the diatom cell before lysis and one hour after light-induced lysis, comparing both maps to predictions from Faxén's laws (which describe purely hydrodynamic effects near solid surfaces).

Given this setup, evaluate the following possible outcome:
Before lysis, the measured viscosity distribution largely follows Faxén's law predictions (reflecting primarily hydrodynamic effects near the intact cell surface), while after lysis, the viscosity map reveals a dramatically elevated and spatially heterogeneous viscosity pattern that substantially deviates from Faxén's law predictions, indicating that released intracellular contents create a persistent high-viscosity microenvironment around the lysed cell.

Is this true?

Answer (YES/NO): NO